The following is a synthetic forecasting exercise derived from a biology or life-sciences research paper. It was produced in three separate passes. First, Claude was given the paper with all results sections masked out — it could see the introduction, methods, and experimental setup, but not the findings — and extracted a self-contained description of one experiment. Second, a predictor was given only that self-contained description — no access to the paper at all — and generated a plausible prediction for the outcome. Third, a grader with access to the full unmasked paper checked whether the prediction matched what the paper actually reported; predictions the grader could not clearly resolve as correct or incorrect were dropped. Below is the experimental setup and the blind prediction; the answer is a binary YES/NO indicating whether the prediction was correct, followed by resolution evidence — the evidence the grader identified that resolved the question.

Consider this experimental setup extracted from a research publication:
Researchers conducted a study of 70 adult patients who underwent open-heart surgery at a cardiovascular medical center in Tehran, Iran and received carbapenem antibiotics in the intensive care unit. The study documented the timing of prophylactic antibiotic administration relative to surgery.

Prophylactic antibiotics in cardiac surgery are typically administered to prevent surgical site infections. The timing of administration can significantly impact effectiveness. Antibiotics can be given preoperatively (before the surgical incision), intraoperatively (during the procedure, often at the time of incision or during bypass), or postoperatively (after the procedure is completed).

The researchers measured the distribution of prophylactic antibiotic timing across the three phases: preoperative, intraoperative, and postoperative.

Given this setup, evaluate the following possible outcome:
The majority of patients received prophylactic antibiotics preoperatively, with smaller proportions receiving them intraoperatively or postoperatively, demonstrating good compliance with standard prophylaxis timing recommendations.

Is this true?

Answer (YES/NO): NO